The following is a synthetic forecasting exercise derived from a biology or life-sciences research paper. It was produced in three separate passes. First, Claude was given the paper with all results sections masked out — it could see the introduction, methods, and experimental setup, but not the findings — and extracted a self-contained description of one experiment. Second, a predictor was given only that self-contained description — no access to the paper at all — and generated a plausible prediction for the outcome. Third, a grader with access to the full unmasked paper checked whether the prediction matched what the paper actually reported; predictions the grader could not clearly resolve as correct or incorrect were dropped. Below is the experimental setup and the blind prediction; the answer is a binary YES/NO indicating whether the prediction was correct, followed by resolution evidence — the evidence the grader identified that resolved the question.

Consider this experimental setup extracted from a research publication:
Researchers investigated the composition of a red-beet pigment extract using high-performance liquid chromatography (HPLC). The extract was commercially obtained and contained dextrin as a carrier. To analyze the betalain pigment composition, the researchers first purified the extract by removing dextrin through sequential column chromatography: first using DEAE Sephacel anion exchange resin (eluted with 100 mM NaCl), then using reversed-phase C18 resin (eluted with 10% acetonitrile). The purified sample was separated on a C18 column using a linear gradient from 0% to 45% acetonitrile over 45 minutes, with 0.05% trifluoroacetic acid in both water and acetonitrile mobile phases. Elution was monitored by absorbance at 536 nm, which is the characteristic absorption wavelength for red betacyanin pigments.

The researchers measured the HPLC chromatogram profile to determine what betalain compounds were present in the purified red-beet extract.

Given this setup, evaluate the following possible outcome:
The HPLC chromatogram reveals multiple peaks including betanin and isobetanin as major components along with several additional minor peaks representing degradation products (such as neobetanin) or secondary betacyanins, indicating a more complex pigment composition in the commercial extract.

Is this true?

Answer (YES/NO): NO